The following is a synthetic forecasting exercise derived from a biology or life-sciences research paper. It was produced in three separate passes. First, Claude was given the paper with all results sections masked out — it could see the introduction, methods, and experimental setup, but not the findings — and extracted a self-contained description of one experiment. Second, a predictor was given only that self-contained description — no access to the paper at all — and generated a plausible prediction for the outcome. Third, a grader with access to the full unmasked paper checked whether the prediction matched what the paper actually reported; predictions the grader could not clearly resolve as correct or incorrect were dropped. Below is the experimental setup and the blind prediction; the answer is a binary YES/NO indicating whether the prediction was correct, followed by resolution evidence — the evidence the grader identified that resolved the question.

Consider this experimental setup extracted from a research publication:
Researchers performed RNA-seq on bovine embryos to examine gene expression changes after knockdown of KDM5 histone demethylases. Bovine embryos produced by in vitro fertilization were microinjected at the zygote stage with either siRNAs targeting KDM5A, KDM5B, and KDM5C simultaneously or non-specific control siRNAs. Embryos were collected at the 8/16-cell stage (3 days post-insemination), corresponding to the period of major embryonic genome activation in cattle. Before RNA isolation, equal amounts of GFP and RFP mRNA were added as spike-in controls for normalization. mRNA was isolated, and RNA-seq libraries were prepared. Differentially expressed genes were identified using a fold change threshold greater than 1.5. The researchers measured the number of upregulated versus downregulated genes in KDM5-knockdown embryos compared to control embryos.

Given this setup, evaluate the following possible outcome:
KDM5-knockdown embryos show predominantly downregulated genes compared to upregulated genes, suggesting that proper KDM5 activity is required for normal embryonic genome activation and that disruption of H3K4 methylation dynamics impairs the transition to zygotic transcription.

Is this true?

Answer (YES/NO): NO